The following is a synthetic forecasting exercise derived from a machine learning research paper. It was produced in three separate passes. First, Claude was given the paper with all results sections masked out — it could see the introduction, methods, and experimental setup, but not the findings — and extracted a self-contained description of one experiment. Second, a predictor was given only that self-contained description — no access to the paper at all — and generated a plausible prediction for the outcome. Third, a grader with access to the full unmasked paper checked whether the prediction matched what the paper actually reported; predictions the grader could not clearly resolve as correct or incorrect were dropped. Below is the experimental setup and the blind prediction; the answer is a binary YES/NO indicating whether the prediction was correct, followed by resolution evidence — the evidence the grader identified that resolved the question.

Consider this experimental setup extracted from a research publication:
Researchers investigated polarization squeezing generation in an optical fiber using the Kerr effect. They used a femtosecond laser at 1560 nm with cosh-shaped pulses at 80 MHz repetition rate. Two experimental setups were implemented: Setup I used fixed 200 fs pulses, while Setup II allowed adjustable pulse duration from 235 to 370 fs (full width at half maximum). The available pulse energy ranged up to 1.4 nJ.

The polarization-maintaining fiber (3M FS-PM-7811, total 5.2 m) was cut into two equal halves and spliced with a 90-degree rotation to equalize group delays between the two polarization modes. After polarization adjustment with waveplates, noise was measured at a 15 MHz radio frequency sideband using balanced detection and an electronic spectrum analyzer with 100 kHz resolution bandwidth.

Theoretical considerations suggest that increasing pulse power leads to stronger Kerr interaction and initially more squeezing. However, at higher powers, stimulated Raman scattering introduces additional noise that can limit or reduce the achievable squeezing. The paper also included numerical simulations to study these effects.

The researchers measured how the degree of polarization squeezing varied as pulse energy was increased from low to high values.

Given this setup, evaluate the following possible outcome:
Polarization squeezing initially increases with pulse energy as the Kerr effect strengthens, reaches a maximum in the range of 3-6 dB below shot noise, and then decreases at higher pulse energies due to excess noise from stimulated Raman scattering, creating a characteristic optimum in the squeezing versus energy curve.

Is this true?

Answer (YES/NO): YES